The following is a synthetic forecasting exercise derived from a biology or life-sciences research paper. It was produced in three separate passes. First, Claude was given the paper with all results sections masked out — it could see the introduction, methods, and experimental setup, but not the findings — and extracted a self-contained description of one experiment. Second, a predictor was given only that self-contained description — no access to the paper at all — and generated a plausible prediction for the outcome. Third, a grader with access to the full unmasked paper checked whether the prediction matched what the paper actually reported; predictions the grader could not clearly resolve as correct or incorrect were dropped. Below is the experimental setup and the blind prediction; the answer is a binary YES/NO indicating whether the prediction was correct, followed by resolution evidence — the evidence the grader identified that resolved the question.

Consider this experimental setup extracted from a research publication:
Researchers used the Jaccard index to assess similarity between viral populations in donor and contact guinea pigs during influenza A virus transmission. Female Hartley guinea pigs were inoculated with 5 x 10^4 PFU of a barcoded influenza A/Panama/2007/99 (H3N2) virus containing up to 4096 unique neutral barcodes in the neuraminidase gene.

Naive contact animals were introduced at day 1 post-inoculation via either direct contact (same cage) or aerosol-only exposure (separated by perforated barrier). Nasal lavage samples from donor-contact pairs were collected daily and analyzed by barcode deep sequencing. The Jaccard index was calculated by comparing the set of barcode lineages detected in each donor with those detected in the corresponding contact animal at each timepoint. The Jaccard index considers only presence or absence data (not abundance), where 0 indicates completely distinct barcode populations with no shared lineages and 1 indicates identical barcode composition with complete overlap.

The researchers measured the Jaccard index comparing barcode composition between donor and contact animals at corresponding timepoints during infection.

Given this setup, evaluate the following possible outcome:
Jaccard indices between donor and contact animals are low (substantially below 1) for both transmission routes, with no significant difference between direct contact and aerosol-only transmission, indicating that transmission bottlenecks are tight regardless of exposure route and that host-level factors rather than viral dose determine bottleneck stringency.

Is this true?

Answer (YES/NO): NO